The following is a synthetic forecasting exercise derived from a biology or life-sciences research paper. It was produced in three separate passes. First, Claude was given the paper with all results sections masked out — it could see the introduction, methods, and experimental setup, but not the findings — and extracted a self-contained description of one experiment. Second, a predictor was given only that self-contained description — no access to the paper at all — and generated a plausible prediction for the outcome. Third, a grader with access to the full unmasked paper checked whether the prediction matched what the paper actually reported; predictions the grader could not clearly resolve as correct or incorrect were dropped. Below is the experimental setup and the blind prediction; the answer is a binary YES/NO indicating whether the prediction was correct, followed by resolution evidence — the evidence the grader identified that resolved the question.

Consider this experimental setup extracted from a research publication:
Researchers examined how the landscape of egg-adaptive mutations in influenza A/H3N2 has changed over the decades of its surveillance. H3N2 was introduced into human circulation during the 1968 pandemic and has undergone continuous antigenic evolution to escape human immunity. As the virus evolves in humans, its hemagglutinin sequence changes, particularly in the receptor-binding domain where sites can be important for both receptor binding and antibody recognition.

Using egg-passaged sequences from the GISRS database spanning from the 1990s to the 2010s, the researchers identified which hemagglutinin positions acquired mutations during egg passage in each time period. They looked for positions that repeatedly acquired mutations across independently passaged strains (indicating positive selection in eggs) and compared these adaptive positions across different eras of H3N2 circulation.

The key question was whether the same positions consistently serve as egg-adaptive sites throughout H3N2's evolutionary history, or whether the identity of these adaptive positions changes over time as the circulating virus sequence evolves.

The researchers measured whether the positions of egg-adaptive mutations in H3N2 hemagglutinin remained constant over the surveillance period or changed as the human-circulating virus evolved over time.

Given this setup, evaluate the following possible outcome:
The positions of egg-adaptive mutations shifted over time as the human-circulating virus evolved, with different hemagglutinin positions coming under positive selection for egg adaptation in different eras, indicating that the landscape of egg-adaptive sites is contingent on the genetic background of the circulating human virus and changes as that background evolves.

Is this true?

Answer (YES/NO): YES